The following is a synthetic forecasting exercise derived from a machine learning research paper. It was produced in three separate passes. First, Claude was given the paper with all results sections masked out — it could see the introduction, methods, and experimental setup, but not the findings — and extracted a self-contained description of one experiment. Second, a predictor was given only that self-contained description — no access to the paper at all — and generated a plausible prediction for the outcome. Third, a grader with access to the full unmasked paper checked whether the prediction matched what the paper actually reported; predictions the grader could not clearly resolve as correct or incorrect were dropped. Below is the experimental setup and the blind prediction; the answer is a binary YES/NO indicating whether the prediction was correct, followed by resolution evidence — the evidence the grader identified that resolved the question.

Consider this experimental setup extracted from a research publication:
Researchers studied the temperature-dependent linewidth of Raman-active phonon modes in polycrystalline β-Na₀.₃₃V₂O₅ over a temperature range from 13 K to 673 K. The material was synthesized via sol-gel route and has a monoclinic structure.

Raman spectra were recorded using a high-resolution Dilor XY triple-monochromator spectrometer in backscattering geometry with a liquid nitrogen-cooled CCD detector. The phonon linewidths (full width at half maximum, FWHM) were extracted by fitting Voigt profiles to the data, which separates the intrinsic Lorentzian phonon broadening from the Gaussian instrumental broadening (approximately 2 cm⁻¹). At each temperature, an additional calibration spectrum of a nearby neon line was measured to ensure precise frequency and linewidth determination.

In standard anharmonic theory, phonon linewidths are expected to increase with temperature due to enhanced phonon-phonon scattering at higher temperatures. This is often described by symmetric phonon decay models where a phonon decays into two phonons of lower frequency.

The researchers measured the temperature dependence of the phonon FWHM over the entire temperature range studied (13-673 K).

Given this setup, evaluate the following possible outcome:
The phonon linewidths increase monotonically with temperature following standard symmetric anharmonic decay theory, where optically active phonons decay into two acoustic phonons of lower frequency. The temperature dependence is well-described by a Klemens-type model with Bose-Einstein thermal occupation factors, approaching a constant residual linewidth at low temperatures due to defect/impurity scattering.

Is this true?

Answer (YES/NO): NO